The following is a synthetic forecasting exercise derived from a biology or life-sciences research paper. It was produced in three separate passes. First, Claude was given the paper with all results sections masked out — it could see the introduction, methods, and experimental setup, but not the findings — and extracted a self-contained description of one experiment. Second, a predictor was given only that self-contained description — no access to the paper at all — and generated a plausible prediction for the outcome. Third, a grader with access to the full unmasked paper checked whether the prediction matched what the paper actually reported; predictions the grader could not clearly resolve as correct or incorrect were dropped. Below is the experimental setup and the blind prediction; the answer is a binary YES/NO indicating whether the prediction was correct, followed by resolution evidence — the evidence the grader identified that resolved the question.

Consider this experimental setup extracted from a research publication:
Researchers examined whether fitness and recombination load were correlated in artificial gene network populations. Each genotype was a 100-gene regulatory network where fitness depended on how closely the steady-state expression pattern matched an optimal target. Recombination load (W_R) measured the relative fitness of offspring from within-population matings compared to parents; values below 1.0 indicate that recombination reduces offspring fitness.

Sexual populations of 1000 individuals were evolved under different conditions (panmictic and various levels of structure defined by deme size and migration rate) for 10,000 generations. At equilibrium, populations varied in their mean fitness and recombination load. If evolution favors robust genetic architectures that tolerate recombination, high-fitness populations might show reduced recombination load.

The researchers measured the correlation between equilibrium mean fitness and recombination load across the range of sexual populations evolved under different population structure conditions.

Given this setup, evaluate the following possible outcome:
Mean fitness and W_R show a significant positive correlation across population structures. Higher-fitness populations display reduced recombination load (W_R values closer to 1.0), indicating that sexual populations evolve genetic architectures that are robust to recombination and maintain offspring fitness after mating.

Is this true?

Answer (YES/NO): NO